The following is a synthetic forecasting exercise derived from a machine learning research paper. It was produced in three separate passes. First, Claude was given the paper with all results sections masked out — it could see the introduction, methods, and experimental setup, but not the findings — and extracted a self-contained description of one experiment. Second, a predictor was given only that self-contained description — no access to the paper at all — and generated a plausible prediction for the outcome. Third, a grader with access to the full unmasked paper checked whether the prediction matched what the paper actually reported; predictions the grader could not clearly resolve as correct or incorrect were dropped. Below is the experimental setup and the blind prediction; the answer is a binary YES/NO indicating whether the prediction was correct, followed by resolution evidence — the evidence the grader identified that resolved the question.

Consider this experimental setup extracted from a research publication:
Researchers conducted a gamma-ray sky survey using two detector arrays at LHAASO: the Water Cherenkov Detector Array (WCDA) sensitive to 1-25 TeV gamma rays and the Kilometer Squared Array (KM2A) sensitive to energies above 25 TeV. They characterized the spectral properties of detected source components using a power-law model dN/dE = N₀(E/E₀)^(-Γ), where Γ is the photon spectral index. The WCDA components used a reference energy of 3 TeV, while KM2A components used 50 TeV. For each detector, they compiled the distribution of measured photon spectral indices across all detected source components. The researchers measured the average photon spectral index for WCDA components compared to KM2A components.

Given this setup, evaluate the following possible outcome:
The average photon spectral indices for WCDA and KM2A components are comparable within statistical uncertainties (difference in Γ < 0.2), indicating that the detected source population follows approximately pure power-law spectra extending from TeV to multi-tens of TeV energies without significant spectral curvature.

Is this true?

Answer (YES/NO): NO